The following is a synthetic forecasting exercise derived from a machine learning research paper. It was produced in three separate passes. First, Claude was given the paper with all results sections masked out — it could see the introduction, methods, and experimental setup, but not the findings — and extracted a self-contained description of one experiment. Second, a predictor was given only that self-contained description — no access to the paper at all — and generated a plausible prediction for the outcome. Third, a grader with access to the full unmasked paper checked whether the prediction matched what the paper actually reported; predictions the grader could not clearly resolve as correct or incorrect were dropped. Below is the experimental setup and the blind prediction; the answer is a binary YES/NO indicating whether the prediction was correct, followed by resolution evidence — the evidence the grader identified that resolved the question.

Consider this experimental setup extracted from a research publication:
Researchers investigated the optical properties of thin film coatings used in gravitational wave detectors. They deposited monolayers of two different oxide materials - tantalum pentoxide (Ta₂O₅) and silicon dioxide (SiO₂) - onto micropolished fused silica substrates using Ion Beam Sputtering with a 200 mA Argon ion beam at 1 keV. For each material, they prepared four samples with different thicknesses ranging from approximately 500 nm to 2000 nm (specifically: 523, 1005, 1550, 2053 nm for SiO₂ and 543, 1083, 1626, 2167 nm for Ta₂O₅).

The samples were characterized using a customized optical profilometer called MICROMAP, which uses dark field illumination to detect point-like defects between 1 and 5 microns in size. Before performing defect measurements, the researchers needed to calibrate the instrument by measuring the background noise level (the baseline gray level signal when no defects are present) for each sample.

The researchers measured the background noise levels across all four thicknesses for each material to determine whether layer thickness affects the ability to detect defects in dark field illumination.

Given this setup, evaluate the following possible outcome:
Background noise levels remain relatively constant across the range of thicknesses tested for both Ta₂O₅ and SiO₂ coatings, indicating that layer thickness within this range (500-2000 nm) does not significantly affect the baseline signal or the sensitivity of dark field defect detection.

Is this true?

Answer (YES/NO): YES